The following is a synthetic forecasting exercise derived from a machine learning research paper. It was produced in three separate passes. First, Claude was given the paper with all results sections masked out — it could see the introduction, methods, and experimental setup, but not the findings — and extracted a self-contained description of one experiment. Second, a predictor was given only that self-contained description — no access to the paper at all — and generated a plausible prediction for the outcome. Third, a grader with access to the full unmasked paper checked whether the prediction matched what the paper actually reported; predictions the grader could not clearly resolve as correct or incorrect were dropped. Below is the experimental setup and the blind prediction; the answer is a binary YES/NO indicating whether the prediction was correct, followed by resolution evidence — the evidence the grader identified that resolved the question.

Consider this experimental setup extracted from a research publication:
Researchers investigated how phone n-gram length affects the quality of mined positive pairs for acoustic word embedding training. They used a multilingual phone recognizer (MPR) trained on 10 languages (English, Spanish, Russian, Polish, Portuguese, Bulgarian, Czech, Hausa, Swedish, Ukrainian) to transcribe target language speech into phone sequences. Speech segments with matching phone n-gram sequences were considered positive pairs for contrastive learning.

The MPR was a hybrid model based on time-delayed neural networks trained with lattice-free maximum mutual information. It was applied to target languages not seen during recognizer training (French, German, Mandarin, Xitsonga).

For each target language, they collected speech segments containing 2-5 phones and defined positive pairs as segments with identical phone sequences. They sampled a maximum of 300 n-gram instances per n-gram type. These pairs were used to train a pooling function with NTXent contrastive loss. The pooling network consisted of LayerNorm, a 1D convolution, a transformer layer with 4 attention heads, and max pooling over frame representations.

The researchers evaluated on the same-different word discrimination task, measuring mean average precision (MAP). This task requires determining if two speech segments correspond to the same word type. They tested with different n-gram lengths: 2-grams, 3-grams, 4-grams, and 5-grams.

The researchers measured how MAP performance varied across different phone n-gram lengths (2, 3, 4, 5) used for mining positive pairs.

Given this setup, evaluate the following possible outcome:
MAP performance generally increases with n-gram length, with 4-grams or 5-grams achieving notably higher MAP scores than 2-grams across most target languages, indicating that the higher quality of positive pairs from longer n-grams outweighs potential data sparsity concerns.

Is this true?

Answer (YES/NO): NO